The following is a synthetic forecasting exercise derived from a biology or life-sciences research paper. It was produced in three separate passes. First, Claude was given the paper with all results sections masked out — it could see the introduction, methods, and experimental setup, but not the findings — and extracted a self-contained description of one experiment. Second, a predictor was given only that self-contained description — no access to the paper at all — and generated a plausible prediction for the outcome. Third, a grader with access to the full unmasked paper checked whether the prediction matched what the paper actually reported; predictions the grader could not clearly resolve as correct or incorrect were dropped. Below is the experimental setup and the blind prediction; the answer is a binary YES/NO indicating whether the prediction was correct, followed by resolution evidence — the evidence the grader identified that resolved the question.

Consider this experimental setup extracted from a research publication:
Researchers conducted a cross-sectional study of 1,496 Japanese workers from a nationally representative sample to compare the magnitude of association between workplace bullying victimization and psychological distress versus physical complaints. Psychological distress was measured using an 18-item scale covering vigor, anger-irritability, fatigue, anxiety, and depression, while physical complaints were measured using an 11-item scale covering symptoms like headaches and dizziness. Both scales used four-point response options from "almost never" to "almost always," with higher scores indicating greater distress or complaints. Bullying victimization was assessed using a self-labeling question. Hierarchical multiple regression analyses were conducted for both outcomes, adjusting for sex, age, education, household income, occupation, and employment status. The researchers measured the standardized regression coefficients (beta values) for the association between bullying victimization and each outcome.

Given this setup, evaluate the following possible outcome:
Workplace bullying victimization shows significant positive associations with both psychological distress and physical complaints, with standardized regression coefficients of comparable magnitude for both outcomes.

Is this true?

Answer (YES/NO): NO